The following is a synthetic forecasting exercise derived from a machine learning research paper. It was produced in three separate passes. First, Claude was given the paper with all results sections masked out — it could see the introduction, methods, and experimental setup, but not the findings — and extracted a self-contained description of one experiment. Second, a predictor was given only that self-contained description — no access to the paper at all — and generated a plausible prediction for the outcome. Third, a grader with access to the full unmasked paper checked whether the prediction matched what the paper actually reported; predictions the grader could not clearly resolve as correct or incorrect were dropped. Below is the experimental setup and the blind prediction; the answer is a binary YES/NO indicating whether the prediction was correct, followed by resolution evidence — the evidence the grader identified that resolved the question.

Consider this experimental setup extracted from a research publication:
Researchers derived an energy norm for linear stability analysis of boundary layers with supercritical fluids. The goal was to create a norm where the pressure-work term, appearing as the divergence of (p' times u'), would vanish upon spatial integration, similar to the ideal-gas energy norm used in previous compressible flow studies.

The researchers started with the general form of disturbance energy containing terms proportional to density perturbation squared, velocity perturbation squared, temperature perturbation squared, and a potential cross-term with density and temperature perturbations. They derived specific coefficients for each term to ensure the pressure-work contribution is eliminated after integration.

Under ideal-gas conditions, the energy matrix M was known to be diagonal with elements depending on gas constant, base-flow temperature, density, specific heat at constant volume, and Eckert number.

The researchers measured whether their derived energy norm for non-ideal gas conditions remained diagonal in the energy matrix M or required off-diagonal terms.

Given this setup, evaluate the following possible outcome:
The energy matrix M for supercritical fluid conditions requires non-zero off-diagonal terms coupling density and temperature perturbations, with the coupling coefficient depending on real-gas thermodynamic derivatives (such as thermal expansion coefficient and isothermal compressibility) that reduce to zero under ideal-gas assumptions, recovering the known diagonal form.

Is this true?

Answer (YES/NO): YES